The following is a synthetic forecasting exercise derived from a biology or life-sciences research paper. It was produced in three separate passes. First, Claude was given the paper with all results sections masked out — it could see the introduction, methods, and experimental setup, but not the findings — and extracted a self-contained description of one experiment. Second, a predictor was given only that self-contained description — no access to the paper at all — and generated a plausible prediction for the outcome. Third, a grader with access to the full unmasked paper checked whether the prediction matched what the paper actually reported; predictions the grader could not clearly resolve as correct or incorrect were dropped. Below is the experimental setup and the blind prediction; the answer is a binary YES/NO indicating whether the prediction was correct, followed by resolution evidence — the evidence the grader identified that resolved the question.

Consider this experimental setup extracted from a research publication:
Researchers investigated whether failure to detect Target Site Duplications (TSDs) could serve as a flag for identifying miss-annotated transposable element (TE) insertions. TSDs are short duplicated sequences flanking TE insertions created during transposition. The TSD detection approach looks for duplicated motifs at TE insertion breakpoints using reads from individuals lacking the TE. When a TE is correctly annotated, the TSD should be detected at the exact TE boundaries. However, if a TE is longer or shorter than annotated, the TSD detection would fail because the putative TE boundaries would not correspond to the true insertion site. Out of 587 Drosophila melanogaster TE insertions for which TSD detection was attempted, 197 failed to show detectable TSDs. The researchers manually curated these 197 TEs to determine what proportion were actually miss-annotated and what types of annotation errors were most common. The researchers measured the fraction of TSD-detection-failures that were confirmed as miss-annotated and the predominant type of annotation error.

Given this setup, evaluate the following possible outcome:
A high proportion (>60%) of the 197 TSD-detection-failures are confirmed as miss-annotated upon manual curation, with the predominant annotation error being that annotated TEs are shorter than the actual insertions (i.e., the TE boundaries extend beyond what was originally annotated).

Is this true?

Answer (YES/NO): NO